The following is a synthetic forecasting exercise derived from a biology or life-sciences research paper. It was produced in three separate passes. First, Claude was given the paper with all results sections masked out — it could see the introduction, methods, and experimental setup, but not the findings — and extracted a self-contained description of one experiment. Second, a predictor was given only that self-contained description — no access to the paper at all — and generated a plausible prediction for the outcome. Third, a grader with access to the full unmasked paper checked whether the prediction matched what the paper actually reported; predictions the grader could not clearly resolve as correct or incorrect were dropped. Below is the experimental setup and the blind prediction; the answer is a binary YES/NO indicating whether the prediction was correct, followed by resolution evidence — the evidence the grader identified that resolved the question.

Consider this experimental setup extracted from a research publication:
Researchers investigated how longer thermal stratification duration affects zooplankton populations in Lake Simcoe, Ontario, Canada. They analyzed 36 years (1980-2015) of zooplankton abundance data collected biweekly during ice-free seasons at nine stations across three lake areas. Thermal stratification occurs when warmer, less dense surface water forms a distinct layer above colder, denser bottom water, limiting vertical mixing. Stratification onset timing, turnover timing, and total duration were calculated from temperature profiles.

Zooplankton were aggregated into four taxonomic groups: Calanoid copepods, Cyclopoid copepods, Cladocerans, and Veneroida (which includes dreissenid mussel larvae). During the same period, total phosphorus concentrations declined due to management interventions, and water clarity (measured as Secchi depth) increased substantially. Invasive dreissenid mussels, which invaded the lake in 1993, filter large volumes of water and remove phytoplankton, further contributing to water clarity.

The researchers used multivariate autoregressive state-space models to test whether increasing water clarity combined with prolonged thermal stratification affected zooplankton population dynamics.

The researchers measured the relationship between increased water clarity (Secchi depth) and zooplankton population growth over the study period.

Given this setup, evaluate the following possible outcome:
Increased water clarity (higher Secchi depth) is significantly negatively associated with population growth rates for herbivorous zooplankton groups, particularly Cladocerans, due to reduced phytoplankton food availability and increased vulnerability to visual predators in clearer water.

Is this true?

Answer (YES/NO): YES